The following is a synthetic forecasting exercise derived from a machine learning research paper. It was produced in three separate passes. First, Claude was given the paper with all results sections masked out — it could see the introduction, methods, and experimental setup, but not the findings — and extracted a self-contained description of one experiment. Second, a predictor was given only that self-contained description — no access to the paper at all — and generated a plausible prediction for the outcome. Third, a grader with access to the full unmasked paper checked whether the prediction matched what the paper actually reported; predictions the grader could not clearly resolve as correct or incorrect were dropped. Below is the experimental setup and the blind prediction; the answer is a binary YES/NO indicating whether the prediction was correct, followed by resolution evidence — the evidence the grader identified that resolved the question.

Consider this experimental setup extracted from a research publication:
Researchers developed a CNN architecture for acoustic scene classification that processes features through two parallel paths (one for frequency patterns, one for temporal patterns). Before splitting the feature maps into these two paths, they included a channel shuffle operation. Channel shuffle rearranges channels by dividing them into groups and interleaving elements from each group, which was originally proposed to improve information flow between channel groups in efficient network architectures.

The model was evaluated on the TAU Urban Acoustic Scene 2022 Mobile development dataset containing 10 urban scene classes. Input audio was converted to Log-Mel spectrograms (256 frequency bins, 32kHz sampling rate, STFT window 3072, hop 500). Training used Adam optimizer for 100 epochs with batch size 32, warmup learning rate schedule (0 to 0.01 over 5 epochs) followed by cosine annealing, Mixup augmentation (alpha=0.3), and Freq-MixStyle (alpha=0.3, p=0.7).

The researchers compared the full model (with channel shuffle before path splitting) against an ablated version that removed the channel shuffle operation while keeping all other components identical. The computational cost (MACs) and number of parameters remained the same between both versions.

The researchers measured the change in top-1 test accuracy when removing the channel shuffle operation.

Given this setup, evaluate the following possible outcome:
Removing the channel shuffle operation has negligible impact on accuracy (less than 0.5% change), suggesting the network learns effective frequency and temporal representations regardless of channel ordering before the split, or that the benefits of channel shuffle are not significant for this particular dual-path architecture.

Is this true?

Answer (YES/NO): NO